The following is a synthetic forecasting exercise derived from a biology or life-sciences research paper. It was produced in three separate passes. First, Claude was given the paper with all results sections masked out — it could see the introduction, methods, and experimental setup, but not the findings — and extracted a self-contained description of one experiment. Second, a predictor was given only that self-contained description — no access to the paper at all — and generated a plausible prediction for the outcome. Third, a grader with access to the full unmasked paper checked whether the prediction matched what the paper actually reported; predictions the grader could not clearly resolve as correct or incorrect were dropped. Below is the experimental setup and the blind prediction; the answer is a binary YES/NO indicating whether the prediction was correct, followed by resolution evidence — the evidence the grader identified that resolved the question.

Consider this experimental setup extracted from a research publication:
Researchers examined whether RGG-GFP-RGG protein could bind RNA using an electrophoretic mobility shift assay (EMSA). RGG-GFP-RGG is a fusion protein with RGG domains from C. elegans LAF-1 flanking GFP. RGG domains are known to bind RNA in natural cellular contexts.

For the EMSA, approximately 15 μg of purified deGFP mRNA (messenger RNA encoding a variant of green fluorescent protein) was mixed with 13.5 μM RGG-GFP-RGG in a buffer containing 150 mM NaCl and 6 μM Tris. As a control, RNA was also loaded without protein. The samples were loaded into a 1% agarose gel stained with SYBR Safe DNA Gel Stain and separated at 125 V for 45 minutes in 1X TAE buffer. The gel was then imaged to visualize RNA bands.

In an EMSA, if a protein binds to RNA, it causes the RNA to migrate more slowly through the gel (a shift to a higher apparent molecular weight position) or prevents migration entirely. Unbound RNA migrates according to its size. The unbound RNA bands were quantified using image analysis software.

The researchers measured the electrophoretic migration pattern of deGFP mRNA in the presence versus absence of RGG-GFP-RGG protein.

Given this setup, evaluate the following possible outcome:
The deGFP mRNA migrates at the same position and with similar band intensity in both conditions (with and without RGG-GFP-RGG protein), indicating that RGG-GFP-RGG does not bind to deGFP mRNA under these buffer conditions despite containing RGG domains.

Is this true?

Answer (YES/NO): NO